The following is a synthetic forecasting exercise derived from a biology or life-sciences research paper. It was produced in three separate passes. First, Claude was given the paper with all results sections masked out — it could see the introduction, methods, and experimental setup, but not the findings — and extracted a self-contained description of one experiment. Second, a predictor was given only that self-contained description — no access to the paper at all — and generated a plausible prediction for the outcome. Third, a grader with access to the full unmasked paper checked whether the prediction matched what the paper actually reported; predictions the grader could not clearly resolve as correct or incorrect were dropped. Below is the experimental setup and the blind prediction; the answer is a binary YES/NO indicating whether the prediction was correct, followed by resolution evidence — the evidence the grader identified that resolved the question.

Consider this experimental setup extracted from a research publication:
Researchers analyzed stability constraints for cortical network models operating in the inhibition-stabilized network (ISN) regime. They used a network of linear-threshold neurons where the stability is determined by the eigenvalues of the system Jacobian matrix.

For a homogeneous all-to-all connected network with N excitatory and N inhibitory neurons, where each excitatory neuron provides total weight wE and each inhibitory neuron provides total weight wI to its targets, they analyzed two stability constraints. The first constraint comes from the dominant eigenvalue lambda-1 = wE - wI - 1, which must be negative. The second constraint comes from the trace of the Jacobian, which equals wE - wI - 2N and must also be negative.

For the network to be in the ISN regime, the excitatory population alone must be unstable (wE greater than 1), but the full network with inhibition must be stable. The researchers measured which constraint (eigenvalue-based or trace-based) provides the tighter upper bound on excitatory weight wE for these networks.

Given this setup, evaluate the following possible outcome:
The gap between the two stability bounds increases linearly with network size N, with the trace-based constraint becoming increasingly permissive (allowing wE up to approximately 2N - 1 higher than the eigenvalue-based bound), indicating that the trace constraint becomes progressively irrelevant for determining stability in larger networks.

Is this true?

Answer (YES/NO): YES